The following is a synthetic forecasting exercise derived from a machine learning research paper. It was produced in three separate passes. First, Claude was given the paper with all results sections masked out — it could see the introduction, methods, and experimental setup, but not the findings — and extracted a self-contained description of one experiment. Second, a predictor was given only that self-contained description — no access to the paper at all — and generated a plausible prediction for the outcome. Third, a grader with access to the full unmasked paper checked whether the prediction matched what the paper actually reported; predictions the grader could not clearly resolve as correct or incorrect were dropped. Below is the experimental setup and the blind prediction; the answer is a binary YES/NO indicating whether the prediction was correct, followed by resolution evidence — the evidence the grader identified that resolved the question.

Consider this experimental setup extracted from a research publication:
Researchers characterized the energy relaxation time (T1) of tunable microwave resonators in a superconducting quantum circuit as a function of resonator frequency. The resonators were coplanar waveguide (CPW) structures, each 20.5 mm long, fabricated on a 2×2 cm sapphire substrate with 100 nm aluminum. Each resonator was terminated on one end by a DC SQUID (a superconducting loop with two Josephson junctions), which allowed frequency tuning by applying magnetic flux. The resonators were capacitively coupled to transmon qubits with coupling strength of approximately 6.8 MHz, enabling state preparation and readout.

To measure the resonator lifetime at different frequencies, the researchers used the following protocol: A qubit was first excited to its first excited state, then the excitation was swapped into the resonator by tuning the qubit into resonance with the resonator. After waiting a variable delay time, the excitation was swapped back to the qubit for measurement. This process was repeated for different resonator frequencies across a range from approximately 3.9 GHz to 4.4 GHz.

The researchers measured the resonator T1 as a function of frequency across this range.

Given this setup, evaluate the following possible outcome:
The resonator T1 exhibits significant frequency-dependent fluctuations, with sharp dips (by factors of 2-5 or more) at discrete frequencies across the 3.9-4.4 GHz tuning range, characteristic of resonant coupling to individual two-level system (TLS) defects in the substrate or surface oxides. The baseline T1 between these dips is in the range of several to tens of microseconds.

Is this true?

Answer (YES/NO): NO